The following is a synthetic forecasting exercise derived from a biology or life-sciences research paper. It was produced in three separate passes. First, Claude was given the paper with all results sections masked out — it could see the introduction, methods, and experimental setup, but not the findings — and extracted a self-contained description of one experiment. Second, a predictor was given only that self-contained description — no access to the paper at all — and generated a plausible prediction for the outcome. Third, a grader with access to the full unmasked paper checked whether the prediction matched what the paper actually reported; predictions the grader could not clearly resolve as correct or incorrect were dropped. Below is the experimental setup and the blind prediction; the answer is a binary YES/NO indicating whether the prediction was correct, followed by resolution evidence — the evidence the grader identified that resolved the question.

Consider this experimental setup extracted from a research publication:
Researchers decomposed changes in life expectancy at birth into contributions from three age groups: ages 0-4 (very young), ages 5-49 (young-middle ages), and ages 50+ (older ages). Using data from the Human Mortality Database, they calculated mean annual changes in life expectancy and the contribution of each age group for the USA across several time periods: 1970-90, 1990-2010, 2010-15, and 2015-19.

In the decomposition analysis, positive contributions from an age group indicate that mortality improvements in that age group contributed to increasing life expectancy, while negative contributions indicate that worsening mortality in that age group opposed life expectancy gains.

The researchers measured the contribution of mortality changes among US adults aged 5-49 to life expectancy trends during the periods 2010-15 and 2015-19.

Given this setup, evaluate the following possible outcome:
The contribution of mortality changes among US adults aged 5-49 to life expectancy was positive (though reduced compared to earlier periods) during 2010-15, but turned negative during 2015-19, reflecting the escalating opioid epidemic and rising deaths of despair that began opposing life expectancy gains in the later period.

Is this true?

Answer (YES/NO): NO